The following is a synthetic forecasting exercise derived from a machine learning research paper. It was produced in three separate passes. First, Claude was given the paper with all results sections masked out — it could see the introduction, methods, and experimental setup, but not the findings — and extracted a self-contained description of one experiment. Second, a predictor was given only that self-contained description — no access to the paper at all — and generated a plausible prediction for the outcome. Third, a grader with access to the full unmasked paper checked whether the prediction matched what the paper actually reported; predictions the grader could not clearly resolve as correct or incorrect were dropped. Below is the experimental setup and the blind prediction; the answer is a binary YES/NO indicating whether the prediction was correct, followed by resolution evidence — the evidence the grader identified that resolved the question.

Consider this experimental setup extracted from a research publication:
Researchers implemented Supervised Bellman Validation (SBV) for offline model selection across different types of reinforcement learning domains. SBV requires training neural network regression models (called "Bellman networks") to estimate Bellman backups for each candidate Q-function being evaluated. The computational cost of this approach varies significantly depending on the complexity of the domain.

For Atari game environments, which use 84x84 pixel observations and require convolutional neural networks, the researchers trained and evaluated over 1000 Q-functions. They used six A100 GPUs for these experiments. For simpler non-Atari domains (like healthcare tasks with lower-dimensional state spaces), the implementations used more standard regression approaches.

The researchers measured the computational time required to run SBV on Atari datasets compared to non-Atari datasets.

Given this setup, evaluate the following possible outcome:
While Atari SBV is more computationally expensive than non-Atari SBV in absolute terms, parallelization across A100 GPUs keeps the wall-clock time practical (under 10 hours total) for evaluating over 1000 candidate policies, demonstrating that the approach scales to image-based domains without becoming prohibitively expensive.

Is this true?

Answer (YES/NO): NO